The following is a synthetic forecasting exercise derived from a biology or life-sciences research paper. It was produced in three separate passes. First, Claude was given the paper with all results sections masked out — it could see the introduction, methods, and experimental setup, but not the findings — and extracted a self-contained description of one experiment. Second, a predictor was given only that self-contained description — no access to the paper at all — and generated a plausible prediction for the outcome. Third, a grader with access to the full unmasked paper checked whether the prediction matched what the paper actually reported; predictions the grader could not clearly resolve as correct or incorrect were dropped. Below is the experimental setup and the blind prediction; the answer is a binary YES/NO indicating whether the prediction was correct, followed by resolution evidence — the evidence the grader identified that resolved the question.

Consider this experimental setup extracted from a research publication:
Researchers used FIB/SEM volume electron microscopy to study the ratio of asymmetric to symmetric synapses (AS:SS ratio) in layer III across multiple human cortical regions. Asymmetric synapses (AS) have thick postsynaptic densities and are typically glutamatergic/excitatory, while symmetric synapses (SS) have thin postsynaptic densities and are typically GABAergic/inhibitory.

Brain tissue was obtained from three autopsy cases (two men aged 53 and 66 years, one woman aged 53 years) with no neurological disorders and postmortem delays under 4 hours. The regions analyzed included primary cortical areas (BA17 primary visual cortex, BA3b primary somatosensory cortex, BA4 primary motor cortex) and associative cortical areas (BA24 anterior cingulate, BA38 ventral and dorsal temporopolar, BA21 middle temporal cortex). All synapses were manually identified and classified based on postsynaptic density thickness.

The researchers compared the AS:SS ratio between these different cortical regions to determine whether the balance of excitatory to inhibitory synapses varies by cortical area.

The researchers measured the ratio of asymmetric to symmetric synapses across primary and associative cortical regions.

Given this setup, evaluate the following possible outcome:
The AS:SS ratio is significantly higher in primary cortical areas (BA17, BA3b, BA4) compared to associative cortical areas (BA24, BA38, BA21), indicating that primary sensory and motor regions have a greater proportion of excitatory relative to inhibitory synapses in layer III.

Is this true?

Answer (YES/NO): NO